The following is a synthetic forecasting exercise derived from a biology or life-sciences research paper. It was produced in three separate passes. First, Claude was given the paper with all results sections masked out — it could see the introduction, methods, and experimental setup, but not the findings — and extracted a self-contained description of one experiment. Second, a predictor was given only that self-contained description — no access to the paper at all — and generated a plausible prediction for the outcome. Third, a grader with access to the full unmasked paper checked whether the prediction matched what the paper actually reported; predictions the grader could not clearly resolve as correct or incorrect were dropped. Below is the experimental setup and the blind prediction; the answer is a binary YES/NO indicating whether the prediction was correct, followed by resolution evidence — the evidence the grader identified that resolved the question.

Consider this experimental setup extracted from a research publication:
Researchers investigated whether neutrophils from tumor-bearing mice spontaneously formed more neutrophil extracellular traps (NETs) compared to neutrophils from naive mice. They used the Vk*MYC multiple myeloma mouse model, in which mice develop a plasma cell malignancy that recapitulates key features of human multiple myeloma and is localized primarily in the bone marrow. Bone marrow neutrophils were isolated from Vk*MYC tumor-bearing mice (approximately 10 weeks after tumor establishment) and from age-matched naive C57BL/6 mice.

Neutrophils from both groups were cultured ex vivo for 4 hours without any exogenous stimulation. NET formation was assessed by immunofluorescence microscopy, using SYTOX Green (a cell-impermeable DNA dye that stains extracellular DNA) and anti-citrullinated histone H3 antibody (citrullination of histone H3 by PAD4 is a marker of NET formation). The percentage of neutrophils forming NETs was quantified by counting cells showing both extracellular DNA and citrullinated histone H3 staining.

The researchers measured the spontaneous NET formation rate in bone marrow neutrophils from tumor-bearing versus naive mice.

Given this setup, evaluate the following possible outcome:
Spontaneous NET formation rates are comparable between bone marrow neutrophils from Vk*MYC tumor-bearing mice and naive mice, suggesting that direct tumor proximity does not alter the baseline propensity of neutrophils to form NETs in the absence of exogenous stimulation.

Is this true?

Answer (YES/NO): YES